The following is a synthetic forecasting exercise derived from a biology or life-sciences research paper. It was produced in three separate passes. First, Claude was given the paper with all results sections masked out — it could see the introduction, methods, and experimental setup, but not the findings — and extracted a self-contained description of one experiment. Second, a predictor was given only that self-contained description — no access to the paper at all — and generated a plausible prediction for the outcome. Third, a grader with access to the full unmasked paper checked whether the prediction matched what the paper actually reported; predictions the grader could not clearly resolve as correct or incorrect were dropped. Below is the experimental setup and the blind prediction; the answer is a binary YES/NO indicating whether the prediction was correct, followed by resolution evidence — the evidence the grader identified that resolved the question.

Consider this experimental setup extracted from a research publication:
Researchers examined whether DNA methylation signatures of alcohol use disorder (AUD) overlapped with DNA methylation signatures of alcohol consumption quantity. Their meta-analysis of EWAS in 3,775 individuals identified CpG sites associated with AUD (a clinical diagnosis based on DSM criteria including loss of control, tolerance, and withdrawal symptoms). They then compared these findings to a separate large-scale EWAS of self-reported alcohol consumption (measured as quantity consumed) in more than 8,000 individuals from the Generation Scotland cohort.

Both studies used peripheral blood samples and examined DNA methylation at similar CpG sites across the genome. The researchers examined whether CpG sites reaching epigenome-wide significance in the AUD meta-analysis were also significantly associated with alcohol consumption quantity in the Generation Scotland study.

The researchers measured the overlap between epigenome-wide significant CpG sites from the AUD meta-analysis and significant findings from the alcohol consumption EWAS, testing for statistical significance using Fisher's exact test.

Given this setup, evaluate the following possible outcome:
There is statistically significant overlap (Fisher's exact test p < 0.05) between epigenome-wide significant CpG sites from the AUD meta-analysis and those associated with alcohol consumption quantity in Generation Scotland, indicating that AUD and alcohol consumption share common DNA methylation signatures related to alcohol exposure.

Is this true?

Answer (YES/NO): YES